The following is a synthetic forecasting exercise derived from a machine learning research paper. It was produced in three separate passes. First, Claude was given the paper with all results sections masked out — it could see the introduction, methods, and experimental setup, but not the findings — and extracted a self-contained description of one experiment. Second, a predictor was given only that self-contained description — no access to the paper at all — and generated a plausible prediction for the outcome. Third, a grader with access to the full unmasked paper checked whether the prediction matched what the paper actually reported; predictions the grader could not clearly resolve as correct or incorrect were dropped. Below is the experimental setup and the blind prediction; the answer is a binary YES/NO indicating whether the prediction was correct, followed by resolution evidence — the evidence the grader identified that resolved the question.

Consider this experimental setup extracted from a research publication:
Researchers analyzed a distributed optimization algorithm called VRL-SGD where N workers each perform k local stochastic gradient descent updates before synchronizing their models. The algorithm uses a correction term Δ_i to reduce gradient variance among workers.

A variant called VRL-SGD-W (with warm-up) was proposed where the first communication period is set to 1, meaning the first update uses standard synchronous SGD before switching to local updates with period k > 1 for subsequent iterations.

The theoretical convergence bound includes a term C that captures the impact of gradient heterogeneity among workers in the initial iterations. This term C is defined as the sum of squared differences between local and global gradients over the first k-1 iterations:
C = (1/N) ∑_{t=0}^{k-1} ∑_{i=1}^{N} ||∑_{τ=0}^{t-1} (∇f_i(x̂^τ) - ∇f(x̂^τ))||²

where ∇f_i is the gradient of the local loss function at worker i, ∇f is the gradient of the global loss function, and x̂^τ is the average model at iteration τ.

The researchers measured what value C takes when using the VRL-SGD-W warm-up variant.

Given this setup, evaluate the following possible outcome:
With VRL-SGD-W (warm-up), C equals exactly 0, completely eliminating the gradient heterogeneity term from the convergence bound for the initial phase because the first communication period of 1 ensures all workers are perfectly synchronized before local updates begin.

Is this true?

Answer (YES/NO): YES